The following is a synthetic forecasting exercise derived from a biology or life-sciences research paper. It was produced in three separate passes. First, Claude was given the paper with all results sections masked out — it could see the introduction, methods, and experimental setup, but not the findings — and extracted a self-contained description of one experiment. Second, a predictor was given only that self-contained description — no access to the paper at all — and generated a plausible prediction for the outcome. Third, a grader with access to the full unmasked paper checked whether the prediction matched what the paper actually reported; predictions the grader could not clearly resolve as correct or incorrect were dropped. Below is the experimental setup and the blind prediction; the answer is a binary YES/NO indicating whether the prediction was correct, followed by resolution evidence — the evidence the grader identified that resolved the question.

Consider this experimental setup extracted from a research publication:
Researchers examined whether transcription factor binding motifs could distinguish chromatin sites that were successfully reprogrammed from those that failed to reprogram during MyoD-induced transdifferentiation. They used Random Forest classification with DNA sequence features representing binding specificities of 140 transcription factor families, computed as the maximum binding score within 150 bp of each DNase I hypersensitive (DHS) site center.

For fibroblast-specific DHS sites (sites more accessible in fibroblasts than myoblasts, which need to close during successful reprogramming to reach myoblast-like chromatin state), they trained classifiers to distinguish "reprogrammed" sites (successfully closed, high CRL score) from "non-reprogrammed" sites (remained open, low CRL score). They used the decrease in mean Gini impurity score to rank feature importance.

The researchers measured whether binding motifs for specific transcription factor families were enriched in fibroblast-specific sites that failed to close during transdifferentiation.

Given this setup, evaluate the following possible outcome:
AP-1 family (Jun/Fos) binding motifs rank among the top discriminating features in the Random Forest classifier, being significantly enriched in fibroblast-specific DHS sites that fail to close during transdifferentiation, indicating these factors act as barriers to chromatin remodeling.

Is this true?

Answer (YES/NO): NO